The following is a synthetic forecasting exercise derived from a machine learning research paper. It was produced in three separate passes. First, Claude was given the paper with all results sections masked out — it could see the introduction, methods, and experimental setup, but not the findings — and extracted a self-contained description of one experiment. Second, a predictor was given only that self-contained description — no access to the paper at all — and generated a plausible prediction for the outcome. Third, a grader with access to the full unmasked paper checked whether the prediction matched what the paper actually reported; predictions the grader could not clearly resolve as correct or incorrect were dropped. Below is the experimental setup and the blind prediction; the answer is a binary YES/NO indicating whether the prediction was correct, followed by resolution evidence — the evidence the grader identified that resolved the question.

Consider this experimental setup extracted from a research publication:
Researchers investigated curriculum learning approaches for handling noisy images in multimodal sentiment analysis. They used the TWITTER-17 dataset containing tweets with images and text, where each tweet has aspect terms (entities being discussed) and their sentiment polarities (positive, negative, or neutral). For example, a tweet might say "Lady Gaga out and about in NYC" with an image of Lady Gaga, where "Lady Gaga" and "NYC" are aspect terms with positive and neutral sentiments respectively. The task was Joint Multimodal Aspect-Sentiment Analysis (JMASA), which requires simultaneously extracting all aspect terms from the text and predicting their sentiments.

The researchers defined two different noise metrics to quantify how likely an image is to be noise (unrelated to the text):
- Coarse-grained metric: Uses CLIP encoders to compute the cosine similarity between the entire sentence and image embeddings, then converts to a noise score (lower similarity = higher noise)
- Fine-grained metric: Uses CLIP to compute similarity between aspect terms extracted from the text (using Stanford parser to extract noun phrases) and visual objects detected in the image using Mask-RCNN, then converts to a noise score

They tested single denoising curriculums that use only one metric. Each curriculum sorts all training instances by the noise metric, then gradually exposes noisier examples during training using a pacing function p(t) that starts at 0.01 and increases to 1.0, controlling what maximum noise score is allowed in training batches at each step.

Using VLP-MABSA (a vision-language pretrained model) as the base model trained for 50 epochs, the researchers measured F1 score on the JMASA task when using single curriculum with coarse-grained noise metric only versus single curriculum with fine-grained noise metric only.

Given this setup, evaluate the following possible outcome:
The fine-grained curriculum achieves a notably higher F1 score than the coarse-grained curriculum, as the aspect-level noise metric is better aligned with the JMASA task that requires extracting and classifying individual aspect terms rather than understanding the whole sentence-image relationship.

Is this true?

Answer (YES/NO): NO